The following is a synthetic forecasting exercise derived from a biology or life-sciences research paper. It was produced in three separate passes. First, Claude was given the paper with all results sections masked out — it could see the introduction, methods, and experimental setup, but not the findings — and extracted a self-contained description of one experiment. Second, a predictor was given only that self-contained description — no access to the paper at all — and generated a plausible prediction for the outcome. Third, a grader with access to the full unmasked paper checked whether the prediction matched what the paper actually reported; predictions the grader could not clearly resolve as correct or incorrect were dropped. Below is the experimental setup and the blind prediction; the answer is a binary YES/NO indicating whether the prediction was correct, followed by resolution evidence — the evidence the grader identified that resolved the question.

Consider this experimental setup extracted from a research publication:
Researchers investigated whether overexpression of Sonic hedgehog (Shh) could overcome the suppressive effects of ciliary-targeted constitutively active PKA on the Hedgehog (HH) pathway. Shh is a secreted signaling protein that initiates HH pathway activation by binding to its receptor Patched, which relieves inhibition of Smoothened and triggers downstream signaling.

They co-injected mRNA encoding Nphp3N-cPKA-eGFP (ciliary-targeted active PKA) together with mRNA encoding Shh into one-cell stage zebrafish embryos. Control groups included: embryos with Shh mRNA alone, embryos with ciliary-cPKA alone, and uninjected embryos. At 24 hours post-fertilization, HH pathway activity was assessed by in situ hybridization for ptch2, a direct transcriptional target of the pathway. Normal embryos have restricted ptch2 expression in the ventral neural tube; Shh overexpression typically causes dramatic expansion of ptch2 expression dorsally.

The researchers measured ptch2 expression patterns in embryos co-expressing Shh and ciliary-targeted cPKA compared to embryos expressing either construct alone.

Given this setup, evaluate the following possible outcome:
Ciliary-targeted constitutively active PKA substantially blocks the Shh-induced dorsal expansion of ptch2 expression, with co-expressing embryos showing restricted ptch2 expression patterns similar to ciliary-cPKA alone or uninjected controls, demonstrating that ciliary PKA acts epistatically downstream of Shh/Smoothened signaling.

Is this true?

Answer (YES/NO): YES